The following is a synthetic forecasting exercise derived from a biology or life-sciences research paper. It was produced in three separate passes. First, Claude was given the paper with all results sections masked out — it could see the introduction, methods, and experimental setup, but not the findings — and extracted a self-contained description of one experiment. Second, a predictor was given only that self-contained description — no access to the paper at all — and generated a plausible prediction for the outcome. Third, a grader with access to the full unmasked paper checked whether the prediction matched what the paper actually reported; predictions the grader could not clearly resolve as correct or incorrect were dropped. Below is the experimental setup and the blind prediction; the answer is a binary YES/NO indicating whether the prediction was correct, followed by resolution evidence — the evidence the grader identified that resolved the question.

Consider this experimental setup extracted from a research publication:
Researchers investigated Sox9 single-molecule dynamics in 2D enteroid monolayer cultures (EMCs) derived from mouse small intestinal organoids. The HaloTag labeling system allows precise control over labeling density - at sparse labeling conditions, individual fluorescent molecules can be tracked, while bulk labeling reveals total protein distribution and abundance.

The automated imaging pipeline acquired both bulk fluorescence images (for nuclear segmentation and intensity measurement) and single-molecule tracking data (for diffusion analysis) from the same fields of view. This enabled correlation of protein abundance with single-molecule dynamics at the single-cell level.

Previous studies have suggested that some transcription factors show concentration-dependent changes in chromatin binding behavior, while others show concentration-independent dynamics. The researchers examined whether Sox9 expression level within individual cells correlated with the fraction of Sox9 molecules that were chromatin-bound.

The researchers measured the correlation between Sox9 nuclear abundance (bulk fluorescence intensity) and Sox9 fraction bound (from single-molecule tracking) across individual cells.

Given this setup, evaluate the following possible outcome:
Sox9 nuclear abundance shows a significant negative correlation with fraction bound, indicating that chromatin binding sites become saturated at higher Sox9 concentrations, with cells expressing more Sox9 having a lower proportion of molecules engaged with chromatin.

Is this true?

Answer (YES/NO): NO